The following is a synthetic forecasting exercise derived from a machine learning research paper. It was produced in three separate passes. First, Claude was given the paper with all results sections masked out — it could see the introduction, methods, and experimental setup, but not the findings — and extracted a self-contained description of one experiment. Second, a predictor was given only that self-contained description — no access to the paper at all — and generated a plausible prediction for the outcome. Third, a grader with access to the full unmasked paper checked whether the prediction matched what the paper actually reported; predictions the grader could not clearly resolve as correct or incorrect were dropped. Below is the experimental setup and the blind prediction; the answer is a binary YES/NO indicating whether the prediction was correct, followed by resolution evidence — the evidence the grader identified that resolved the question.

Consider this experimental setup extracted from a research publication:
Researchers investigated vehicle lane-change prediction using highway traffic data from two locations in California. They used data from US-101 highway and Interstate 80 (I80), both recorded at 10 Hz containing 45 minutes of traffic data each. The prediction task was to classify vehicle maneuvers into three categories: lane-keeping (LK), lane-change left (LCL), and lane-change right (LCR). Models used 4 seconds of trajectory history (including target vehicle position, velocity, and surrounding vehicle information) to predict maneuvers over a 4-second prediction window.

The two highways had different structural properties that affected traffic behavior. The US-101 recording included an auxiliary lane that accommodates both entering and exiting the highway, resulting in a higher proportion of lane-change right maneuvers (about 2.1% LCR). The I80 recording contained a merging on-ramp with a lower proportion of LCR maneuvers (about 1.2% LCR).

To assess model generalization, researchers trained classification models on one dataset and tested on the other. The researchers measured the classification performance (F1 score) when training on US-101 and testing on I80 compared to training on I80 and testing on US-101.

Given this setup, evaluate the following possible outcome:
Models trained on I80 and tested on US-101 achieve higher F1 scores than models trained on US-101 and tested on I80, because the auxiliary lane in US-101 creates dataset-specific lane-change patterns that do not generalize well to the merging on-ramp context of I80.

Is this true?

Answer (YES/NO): NO